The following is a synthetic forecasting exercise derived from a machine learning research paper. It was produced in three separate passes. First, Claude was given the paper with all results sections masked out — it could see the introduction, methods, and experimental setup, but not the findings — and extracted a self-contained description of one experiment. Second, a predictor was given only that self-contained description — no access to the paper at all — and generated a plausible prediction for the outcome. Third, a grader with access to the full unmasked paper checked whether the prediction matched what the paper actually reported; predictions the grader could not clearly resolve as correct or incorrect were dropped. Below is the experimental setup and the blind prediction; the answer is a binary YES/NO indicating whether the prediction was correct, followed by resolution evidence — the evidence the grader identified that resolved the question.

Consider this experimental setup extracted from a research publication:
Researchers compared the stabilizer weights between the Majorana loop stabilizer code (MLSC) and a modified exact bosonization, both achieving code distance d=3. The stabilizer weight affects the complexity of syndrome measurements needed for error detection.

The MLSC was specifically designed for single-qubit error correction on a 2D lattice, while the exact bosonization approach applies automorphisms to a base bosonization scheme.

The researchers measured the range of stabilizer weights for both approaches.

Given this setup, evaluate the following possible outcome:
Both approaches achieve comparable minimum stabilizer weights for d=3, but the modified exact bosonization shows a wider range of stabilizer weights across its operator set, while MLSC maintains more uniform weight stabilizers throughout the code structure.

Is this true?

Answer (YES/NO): NO